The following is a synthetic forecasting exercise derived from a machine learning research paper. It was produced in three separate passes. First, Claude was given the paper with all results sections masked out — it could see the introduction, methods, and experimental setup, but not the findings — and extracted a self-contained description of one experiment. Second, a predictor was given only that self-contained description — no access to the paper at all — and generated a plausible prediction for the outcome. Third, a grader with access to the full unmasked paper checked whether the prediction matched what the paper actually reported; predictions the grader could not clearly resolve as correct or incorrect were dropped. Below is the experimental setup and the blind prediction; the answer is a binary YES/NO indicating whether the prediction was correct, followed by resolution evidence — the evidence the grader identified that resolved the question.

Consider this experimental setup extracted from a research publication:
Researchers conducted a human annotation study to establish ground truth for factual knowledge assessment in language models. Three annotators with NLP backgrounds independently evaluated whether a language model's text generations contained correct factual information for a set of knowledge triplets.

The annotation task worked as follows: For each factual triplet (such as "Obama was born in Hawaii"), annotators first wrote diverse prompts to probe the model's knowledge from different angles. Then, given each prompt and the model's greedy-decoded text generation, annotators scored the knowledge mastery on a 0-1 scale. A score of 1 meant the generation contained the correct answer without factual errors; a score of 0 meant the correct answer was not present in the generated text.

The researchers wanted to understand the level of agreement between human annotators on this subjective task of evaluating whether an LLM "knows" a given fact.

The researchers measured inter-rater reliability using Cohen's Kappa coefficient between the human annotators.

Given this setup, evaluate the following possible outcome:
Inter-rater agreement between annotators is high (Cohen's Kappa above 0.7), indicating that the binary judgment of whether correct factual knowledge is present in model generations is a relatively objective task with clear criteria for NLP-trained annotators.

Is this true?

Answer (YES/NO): NO